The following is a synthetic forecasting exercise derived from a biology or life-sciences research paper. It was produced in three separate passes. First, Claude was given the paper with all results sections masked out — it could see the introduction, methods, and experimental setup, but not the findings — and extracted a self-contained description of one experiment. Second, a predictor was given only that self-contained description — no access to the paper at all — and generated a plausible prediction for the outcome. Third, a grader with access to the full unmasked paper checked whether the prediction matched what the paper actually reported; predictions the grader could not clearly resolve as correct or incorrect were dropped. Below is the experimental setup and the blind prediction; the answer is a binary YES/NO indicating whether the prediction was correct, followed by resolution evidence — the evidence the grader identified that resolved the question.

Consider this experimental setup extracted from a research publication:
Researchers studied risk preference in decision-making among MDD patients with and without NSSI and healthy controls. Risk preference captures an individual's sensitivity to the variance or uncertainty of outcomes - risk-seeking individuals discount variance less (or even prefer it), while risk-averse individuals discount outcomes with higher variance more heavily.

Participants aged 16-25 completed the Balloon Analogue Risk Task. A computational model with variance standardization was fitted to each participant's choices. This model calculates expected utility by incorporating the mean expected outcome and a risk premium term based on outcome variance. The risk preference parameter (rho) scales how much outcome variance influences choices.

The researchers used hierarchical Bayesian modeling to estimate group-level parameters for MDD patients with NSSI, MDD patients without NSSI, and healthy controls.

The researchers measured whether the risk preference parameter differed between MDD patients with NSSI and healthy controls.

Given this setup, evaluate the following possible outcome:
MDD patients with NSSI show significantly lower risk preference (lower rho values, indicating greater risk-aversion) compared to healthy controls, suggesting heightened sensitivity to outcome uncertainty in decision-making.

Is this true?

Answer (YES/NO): YES